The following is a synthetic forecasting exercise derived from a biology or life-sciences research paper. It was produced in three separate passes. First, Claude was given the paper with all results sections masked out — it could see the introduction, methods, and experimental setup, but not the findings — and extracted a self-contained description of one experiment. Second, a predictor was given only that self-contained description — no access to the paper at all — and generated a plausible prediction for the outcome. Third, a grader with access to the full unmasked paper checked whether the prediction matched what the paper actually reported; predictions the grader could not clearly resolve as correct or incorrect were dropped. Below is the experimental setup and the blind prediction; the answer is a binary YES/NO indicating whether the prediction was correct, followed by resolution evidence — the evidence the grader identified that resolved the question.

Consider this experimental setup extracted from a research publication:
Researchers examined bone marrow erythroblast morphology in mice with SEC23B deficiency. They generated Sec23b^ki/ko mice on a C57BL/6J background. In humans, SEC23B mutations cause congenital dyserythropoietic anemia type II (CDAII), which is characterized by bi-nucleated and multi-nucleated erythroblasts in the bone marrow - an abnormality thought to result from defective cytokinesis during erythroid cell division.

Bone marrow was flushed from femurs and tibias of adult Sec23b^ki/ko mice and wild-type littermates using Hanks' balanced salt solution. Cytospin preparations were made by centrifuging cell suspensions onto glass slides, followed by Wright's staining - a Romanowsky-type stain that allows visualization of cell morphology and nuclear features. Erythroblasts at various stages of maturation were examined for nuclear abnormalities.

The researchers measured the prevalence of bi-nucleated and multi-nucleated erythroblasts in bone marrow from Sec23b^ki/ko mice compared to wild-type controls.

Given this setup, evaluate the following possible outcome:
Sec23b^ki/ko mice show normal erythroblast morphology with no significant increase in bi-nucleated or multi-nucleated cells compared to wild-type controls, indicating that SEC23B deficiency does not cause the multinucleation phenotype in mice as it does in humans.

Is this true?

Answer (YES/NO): YES